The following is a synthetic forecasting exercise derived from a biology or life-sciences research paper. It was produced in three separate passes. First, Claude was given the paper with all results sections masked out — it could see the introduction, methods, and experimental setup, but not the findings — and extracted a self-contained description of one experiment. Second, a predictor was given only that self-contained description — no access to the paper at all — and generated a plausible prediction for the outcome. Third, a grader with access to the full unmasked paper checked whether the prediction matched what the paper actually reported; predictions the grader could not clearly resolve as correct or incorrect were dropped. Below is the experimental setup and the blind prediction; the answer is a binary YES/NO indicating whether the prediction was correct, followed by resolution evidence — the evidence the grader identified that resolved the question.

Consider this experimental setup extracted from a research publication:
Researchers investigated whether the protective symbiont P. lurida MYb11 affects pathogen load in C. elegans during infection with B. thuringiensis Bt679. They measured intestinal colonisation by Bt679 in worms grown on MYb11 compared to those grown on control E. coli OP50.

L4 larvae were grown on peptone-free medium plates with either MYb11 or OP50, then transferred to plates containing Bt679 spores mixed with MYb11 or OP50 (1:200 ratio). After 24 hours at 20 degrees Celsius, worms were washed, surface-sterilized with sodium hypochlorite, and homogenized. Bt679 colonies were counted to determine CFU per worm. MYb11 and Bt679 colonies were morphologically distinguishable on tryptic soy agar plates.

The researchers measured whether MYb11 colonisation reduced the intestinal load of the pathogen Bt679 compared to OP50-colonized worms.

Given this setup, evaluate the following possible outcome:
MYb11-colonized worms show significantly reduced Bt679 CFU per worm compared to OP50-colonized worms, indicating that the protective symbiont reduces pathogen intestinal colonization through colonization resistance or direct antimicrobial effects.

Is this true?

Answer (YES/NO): NO